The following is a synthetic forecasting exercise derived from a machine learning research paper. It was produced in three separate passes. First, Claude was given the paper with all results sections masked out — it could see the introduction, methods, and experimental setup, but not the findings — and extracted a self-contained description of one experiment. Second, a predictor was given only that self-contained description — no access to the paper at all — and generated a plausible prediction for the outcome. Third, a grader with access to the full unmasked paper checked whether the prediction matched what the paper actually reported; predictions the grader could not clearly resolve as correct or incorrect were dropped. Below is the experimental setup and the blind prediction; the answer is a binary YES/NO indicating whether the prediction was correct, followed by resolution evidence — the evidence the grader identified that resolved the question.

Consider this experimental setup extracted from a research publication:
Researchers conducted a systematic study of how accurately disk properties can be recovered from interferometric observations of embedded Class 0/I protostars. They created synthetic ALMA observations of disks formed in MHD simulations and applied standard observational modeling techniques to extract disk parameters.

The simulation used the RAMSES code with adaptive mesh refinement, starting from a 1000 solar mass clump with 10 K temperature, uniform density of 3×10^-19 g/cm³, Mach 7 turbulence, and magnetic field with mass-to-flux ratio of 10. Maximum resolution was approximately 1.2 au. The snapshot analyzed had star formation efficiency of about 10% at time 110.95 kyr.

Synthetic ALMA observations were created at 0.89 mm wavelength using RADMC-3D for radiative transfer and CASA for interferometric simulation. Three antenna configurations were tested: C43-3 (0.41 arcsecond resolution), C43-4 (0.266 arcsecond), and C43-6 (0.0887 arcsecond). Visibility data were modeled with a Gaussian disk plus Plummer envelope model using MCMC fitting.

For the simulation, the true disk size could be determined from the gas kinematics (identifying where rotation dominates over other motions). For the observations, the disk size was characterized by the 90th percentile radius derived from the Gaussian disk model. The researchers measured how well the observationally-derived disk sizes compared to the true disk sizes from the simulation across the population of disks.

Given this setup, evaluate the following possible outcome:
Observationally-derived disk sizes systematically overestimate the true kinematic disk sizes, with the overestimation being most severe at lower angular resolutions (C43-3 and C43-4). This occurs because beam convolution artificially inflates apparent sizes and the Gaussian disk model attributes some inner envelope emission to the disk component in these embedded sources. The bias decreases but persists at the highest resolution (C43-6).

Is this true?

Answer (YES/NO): NO